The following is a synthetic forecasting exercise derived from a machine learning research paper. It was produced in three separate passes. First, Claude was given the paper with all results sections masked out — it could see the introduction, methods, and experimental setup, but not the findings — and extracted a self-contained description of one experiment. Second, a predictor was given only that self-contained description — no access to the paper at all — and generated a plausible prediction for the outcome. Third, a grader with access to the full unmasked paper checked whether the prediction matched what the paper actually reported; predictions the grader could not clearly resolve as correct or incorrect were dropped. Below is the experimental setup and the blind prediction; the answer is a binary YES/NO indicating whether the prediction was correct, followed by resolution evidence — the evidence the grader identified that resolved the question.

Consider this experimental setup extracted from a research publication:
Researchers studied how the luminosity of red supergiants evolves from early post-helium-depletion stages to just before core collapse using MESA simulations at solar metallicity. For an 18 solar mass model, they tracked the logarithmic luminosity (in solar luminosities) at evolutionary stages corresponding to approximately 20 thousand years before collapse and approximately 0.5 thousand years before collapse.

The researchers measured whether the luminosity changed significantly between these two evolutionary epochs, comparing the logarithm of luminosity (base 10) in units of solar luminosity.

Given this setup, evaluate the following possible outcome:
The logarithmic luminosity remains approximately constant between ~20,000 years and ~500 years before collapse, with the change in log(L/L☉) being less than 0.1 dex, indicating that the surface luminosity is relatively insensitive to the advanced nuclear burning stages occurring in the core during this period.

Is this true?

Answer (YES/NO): YES